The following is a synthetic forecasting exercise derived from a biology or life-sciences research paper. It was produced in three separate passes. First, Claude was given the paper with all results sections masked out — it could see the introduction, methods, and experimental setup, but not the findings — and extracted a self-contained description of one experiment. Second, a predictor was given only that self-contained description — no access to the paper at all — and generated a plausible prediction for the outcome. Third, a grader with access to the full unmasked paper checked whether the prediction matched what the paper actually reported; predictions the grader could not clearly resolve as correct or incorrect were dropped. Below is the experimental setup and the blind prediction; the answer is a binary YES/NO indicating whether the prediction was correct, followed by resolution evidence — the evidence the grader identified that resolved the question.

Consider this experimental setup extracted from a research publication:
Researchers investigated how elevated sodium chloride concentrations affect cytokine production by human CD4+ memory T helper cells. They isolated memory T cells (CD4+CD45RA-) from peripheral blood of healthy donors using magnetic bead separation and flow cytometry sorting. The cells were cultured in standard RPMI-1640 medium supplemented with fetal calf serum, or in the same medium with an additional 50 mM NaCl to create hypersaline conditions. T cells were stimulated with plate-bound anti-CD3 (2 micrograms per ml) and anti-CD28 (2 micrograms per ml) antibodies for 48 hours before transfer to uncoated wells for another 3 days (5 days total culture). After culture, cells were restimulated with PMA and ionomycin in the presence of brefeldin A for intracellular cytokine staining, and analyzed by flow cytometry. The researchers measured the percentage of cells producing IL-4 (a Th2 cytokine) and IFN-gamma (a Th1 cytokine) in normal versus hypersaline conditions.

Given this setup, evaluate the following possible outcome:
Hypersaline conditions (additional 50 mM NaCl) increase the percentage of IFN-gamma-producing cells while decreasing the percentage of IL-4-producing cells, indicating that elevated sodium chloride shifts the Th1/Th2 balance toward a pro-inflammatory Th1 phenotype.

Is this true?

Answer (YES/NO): NO